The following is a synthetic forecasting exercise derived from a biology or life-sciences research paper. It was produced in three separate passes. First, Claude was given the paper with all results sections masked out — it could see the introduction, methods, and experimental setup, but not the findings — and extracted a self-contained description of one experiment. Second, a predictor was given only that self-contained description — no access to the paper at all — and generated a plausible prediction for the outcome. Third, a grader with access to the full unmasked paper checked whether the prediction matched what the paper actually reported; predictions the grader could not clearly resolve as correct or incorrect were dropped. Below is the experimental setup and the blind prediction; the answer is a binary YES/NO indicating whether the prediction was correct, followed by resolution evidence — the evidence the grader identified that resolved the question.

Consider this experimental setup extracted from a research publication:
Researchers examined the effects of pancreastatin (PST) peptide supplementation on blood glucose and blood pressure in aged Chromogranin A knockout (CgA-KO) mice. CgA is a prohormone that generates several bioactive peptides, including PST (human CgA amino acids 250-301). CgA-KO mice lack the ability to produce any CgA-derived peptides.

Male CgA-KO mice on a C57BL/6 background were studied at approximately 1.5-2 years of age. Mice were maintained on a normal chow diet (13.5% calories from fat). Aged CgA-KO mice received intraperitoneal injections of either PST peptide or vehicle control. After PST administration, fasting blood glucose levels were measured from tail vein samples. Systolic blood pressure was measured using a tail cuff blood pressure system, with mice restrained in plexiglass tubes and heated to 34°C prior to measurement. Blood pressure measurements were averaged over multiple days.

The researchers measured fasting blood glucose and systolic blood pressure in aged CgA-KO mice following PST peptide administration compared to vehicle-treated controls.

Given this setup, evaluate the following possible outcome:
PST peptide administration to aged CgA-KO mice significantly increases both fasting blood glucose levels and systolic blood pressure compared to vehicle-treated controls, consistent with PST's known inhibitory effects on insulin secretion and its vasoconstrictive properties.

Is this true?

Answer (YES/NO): YES